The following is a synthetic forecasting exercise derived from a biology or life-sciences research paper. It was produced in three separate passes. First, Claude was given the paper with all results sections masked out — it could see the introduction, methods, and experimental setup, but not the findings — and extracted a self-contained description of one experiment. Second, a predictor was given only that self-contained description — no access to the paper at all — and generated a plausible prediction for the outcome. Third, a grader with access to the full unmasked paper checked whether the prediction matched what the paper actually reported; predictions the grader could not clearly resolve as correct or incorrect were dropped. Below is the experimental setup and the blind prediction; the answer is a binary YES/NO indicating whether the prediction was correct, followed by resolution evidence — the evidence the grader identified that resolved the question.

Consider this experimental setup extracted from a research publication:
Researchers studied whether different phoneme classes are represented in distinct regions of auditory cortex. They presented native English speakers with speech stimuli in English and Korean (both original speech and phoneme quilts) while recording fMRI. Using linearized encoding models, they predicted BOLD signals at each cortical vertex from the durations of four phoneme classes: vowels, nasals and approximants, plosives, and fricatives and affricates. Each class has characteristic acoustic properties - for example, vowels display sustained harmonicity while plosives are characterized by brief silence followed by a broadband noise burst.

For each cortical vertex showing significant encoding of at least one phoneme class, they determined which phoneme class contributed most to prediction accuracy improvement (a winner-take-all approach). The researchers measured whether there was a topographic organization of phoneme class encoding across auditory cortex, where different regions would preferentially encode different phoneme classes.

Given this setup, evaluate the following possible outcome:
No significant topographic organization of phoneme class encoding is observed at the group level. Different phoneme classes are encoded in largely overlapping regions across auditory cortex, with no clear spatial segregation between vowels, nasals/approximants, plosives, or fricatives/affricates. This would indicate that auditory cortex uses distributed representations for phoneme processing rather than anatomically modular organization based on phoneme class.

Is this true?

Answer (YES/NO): NO